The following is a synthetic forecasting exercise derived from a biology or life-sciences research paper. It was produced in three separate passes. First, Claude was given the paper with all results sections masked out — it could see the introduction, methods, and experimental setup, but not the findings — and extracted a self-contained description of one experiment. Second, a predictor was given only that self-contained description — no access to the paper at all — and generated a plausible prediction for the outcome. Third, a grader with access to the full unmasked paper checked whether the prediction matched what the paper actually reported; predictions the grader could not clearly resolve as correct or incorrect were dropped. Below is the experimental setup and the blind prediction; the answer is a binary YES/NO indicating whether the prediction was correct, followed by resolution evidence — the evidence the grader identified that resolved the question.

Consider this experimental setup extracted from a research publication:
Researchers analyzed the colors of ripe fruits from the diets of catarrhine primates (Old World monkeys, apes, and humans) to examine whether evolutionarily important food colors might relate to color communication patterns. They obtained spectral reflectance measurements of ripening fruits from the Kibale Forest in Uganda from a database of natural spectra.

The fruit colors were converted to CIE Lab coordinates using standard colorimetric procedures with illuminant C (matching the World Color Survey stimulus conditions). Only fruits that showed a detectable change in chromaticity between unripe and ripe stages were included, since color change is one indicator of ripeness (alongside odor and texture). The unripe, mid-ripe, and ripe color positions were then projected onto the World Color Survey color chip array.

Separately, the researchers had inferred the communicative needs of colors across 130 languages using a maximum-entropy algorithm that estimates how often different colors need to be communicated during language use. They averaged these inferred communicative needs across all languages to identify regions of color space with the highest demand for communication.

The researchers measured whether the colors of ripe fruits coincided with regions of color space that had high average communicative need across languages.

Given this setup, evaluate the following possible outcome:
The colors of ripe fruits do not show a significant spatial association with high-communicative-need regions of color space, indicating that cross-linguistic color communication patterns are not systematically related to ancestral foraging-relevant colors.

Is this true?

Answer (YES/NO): NO